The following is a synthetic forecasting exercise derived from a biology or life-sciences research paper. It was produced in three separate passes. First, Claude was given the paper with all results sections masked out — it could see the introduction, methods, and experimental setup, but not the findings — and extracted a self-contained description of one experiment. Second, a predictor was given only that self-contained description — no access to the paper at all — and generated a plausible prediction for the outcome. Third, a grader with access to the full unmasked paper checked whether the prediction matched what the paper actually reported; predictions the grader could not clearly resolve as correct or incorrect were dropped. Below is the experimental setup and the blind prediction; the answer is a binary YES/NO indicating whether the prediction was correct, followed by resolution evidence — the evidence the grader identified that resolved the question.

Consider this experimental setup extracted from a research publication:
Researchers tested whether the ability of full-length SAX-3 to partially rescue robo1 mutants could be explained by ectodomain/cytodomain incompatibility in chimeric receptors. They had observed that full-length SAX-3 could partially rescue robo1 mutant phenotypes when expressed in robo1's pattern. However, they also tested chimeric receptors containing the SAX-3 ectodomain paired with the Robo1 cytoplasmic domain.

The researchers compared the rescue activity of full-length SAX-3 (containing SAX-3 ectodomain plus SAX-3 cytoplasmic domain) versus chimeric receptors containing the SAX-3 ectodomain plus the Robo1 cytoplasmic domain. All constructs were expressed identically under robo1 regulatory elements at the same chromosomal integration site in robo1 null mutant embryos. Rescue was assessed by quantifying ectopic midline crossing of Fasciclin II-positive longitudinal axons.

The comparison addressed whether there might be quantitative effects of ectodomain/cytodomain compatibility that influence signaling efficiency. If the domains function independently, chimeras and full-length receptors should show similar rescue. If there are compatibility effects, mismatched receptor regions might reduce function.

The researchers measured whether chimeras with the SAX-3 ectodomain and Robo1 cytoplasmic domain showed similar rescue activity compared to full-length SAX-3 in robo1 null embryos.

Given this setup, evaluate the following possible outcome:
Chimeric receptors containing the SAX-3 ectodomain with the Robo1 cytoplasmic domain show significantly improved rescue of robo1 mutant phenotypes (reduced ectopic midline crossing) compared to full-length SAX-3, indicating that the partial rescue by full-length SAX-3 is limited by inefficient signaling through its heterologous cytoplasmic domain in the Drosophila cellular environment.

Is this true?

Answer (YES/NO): NO